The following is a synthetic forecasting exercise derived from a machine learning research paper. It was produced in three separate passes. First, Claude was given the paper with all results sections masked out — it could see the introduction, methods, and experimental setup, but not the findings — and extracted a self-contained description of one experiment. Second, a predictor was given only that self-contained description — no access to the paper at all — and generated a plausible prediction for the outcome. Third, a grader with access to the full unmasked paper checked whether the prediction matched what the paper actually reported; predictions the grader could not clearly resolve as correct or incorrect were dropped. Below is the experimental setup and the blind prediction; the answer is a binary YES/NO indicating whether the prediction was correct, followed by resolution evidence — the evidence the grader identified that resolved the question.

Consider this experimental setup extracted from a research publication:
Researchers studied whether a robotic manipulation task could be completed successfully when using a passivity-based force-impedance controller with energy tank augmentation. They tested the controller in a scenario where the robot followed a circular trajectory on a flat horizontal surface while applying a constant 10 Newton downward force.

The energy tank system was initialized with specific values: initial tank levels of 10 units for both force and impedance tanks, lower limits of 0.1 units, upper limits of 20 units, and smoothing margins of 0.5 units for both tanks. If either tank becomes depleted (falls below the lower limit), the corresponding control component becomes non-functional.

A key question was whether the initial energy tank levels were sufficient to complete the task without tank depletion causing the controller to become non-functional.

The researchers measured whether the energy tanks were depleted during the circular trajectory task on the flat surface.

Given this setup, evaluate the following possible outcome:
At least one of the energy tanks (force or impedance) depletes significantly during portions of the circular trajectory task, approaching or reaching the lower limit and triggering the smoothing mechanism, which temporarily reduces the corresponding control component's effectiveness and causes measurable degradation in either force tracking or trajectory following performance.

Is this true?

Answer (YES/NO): NO